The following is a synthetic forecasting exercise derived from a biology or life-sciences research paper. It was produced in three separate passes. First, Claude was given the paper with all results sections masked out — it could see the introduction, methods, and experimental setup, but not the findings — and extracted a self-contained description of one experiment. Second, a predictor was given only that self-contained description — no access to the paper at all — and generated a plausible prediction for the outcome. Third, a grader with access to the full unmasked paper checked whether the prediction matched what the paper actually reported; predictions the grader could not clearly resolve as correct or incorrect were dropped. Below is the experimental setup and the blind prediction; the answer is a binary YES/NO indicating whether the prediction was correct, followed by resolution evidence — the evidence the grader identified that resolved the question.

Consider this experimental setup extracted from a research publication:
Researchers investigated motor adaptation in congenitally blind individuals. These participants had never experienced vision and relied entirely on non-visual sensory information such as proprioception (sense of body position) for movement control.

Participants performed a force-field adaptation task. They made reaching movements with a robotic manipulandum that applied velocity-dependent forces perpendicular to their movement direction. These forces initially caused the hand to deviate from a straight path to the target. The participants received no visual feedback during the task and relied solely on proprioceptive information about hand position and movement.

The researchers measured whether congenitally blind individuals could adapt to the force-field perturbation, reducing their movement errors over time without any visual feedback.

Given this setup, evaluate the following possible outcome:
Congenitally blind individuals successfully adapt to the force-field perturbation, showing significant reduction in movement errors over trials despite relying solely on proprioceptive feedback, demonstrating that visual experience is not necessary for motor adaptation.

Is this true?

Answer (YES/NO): YES